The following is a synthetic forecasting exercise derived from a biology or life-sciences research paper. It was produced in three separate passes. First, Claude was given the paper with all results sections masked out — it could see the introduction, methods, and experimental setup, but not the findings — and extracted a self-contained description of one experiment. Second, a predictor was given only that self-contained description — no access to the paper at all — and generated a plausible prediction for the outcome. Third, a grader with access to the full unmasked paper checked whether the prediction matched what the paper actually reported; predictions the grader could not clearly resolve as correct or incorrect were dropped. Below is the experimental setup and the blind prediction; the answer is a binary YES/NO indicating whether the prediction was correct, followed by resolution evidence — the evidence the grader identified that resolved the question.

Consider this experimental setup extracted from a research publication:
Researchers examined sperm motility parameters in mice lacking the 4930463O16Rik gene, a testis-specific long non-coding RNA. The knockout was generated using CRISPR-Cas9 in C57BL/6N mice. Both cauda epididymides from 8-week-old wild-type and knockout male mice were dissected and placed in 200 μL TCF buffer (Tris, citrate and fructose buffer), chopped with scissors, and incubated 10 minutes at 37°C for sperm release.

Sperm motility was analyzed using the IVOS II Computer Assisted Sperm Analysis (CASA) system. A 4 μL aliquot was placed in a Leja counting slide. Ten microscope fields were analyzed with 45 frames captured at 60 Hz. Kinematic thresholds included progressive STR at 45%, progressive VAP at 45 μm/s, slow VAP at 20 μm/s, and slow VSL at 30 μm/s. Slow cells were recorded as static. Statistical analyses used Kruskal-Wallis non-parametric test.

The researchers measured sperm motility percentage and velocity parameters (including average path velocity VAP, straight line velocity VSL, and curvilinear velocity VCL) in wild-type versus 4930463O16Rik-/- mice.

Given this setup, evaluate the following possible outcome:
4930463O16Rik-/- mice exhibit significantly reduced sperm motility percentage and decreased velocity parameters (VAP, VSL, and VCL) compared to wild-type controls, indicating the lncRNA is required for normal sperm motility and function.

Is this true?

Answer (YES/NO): NO